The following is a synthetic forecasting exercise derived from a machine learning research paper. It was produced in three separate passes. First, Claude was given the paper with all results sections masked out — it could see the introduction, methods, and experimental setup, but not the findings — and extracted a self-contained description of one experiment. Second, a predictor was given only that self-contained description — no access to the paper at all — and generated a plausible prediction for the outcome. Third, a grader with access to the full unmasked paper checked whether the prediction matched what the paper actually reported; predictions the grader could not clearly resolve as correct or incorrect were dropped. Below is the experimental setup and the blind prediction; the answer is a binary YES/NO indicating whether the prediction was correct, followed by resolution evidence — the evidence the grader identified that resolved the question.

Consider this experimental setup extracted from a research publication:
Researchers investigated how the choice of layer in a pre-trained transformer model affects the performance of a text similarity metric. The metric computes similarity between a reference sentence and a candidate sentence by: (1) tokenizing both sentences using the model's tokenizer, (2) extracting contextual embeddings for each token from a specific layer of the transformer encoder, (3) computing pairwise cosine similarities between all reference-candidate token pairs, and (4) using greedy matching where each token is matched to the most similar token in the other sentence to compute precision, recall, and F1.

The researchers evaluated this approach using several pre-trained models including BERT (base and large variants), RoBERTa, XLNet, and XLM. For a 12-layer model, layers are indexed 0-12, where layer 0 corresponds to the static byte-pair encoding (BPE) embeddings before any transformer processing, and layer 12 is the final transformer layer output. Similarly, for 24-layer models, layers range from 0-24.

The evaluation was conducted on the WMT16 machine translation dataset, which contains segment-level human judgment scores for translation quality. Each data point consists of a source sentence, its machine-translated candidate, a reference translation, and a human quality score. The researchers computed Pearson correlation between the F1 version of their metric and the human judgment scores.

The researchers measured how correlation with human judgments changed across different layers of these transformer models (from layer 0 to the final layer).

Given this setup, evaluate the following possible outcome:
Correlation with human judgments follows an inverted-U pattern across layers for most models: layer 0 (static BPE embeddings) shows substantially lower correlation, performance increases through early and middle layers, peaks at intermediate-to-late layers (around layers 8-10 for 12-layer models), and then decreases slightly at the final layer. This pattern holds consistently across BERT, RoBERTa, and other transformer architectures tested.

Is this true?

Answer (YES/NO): NO